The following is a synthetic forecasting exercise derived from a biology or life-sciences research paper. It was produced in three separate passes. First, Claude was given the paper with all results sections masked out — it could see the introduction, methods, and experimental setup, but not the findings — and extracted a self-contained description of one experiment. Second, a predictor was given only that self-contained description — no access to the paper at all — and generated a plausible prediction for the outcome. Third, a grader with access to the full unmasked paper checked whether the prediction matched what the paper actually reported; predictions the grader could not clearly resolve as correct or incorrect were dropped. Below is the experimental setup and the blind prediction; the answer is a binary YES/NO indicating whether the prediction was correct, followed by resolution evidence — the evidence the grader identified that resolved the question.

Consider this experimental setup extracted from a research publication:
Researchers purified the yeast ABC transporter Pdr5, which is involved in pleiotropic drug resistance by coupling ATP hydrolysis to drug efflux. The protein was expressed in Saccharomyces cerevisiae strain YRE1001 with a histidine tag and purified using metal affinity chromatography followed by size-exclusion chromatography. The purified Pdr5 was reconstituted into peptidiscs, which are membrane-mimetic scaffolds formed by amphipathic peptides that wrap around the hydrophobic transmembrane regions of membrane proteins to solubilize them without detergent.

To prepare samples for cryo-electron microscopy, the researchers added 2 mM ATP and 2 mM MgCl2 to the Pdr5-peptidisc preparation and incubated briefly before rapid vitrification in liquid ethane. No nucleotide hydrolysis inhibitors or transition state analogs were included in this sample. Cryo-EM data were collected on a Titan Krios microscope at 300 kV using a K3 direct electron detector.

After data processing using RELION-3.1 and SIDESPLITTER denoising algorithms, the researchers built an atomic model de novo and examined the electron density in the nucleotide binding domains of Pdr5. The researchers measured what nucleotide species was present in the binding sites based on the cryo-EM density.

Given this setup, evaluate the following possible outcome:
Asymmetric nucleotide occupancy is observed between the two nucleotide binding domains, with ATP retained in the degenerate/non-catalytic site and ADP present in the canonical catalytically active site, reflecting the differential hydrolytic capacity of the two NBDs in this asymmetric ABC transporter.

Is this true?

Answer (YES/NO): YES